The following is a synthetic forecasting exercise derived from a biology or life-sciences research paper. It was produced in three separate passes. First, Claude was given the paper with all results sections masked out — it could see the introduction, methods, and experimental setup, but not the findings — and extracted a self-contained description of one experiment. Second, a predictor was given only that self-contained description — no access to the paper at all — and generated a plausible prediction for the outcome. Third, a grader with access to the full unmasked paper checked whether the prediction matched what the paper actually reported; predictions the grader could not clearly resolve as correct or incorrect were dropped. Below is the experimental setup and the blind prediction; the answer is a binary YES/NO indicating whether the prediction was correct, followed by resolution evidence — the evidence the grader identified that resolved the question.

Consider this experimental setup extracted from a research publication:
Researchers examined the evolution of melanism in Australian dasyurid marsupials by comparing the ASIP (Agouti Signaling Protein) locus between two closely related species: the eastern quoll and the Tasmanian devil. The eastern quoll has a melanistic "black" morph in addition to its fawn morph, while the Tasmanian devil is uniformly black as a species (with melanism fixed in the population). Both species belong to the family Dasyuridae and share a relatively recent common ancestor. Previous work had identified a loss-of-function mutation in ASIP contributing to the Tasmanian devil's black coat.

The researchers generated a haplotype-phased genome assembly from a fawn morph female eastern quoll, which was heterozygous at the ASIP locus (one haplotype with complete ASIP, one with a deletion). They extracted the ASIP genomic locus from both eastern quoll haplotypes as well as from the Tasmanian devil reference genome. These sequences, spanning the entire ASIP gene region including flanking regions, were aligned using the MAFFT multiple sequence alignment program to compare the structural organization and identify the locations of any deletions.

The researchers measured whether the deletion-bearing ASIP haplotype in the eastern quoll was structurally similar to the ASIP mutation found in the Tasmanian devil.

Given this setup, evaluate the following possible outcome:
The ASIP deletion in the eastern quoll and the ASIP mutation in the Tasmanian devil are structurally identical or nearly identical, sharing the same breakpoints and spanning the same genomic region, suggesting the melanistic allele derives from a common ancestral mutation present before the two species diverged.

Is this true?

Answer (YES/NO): NO